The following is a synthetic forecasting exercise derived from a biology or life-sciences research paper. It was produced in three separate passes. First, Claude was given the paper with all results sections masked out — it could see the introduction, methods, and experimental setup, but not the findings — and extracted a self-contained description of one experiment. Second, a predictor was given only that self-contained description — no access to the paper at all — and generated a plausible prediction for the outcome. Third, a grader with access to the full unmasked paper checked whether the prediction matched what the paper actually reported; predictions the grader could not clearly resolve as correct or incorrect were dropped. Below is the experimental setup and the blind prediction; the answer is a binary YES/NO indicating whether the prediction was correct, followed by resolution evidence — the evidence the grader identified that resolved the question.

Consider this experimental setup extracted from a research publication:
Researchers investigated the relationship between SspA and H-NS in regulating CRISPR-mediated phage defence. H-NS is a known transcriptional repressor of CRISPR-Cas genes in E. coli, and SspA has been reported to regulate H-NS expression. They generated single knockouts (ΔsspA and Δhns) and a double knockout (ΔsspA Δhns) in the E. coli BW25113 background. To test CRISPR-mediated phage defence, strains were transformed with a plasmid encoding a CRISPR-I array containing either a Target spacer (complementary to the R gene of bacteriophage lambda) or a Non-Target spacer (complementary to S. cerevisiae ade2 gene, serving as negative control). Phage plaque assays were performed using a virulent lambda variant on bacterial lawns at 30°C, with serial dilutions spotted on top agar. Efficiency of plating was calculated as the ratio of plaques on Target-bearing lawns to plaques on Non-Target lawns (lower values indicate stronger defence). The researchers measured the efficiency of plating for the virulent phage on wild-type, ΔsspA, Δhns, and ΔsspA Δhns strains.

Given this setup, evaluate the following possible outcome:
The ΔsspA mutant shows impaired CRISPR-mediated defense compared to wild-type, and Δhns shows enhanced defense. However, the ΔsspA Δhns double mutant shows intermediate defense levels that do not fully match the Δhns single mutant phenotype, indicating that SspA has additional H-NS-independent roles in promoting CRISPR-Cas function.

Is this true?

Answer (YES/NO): NO